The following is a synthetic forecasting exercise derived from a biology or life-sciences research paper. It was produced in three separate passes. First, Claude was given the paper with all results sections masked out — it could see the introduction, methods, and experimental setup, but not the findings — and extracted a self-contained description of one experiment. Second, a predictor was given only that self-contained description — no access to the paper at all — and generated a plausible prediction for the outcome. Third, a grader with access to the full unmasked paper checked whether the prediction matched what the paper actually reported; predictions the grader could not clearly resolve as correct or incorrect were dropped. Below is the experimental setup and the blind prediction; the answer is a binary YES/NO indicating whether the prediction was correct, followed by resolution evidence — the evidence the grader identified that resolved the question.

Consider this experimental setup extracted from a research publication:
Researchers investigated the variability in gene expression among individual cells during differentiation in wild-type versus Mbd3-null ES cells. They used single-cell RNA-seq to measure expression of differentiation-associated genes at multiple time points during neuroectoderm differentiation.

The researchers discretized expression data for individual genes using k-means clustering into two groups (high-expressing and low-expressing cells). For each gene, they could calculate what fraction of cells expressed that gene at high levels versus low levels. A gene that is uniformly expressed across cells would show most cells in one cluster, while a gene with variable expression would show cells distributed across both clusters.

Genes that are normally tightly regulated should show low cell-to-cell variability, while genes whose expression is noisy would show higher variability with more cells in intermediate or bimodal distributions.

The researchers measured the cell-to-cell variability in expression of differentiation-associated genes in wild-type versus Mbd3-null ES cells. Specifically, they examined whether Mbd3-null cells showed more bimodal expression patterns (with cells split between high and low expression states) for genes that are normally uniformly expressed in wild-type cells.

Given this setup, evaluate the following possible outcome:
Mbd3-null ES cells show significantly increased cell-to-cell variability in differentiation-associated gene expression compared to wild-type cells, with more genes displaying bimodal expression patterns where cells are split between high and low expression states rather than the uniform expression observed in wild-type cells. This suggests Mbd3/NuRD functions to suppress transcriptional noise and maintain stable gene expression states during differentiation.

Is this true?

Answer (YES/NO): NO